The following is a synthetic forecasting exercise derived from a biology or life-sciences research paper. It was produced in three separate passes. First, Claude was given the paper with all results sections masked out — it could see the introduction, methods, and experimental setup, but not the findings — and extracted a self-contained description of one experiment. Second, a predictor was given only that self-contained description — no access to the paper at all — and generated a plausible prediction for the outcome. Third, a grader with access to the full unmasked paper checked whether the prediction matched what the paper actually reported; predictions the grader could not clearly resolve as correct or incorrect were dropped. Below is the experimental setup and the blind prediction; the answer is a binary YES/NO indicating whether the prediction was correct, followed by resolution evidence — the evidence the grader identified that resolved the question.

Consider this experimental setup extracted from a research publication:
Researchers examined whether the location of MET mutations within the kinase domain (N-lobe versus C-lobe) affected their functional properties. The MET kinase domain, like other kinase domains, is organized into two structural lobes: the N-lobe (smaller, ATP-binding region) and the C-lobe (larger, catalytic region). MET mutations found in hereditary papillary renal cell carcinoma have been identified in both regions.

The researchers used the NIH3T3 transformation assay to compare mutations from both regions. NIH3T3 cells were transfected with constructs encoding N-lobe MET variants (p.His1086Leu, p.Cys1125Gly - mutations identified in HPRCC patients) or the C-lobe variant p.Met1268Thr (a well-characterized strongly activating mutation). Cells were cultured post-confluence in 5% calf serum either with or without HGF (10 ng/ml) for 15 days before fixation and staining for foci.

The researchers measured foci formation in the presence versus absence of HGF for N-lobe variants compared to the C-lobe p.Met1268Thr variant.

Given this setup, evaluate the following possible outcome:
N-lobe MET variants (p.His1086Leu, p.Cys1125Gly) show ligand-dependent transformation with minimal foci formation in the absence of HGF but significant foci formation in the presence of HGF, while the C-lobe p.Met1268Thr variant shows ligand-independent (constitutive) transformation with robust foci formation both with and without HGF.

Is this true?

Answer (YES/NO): YES